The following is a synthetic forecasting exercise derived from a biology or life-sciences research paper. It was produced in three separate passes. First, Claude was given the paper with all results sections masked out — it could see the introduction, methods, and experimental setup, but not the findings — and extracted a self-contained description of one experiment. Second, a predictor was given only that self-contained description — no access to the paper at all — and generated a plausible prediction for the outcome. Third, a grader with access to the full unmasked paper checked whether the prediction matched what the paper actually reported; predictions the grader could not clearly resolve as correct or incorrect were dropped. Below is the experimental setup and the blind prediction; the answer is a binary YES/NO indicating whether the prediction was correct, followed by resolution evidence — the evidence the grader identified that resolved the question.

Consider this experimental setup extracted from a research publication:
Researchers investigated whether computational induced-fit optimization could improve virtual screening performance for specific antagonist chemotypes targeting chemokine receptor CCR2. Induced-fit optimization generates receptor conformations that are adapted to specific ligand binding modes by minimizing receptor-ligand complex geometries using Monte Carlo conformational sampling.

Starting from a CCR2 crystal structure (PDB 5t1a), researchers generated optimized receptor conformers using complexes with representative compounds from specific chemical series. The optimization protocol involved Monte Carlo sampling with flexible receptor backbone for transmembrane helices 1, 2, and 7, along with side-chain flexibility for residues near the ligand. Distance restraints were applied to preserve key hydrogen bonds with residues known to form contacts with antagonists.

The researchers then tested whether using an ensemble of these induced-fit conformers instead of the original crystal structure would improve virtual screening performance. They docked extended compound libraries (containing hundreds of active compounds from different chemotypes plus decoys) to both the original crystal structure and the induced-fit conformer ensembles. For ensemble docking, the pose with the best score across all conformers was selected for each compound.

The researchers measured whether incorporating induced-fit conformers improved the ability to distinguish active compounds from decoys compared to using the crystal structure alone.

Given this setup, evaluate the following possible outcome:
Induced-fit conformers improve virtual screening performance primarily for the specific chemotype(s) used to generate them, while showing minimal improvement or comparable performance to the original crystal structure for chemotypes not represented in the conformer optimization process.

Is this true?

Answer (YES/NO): NO